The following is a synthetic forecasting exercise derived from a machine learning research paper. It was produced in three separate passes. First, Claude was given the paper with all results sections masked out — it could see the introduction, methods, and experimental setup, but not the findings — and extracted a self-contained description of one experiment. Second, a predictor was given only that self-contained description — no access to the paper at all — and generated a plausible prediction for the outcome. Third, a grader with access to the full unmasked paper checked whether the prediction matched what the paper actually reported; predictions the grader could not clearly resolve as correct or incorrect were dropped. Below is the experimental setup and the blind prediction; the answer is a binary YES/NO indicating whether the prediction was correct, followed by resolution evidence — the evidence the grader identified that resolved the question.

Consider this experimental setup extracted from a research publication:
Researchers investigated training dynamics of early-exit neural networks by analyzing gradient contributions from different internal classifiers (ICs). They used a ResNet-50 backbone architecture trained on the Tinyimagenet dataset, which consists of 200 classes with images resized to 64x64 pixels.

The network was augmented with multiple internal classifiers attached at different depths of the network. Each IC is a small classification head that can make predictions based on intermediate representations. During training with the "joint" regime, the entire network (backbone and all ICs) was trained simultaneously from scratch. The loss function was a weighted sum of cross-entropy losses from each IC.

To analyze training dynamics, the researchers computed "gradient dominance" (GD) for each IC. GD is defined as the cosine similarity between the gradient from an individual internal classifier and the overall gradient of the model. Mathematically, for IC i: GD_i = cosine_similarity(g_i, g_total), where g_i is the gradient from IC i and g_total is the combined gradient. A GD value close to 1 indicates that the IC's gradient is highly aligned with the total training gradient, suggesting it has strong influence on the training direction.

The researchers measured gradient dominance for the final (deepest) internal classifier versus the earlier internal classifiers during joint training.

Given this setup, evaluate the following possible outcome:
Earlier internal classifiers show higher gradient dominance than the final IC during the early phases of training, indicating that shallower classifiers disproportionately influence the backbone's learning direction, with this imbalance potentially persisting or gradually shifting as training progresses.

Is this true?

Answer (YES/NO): NO